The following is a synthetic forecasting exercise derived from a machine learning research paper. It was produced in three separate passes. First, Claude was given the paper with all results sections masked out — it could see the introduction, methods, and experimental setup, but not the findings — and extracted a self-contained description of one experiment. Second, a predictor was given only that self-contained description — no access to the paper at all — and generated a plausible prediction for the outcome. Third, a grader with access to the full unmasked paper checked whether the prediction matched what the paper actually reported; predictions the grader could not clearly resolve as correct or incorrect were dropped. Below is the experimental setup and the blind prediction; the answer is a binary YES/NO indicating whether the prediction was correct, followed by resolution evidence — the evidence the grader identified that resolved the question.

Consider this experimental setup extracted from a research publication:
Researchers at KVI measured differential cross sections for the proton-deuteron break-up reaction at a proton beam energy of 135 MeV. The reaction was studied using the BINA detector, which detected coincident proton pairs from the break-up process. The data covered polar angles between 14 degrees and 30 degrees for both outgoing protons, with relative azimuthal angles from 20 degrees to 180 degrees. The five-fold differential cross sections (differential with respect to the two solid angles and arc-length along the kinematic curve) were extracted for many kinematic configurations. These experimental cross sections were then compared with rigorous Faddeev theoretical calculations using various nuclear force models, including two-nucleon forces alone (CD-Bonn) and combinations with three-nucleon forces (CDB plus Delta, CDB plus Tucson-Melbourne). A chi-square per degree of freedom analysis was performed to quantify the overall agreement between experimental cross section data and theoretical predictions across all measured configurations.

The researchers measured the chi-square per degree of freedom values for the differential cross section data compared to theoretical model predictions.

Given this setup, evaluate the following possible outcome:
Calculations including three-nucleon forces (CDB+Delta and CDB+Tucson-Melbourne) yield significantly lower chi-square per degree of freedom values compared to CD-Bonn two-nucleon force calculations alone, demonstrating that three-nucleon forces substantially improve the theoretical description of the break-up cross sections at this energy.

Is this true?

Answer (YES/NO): NO